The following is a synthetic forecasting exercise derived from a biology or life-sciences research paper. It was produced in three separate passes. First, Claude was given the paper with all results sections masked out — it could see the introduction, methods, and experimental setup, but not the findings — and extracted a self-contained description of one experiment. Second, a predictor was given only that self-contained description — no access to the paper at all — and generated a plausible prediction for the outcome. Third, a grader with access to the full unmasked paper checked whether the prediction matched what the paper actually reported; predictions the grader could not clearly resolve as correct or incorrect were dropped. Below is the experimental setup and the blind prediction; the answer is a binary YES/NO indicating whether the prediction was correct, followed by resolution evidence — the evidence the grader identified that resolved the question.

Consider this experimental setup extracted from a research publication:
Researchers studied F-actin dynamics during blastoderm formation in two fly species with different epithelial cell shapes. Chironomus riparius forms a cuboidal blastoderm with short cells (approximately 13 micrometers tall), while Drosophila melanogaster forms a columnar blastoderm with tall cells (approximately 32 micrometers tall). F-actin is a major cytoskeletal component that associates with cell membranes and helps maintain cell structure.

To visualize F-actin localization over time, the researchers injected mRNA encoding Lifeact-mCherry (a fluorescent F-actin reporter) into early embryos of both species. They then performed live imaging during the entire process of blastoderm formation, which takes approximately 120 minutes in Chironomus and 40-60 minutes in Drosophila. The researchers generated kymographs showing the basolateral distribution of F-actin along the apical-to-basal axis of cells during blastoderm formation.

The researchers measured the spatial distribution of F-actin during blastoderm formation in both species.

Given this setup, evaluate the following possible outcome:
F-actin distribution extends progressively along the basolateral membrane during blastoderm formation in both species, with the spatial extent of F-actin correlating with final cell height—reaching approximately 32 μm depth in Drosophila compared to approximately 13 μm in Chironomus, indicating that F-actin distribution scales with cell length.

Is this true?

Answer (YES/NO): NO